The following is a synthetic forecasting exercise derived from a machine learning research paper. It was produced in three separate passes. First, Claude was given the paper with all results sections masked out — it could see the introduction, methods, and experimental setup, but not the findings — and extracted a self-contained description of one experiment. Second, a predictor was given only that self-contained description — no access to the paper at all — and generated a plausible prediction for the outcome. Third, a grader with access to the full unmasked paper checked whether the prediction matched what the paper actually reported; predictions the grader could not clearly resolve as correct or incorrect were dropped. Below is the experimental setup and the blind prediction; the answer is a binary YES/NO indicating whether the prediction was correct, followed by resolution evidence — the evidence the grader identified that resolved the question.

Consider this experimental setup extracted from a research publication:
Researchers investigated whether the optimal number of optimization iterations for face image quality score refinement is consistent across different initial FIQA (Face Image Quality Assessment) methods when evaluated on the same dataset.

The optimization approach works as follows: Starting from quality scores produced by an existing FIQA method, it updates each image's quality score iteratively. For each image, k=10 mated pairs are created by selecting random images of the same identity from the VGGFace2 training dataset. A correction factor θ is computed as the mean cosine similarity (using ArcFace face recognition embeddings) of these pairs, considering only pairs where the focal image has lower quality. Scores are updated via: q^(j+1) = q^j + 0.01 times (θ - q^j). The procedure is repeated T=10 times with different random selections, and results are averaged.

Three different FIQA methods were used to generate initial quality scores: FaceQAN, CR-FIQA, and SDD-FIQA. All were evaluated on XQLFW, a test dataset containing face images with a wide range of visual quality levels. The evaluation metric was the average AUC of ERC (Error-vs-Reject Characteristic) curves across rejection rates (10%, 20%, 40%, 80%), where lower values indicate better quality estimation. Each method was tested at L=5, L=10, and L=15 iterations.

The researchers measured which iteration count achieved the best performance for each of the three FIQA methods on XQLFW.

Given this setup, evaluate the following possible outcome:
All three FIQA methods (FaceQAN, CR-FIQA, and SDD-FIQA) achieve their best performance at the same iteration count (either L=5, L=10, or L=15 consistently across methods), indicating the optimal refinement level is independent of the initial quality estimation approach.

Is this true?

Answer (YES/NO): YES